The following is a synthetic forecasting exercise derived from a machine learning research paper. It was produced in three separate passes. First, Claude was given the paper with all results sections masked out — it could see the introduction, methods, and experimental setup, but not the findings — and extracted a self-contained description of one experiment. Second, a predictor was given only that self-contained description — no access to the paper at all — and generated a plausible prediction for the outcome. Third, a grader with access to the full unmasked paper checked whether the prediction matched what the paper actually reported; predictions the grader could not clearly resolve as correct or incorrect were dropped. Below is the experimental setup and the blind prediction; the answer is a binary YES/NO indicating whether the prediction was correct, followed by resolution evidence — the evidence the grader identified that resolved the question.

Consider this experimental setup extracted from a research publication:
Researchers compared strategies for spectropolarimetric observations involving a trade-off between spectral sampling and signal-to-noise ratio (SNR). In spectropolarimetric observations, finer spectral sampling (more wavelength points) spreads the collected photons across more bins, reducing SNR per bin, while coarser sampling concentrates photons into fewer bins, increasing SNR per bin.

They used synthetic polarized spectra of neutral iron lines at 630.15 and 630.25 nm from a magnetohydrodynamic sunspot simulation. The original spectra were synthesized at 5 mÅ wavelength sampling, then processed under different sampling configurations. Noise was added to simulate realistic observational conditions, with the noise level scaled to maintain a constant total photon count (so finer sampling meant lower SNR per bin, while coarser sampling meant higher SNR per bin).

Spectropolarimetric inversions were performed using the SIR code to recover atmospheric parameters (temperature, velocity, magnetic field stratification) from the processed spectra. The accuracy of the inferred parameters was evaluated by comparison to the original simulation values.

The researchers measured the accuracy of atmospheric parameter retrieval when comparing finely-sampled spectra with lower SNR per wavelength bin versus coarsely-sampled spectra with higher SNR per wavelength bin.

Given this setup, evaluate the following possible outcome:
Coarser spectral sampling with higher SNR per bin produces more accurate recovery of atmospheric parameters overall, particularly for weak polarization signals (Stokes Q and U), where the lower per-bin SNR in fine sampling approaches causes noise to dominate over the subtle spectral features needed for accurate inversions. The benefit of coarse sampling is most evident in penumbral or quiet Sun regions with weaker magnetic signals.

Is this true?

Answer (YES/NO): NO